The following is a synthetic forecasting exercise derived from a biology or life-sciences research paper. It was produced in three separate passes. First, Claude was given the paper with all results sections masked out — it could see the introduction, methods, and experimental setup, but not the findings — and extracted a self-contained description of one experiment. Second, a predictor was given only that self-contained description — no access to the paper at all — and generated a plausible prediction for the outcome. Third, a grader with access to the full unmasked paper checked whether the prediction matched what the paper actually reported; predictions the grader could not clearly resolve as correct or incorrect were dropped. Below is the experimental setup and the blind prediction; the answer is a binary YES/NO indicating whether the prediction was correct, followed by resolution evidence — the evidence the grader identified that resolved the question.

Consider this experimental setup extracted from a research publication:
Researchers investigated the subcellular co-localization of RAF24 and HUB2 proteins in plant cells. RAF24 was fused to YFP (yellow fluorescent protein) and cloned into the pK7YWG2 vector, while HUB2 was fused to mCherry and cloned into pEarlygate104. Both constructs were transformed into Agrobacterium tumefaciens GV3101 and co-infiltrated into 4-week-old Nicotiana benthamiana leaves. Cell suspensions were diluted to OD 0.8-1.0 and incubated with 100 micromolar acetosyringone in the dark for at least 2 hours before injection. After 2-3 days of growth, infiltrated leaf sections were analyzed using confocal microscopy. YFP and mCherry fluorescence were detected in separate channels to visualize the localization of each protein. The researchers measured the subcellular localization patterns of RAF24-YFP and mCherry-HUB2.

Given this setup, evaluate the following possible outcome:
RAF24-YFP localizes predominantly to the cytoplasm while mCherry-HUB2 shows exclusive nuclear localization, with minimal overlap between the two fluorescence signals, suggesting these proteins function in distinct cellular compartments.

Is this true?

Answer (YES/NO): NO